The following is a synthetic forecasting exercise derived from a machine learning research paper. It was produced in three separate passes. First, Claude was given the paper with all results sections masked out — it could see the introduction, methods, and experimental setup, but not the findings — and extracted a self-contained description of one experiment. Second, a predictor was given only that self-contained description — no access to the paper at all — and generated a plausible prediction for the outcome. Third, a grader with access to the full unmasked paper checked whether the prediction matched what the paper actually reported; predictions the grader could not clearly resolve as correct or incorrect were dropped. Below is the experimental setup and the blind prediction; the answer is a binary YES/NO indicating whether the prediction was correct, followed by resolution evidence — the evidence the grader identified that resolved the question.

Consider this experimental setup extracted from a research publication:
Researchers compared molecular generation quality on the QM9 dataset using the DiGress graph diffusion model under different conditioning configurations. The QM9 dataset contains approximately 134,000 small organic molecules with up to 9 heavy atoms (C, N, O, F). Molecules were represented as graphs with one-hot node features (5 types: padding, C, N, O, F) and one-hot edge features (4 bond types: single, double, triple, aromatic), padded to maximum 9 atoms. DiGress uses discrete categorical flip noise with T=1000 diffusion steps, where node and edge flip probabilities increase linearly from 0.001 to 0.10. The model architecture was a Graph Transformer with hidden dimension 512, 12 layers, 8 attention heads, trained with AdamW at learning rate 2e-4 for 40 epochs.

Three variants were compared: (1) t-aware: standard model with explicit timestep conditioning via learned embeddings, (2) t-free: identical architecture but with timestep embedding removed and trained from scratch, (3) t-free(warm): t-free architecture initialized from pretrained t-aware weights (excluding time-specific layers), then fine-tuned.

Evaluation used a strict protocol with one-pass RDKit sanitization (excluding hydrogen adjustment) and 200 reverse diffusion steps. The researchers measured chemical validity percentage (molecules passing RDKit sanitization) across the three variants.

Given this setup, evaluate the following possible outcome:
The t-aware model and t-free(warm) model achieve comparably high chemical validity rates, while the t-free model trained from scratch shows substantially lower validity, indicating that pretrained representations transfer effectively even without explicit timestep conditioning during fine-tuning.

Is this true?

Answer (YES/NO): NO